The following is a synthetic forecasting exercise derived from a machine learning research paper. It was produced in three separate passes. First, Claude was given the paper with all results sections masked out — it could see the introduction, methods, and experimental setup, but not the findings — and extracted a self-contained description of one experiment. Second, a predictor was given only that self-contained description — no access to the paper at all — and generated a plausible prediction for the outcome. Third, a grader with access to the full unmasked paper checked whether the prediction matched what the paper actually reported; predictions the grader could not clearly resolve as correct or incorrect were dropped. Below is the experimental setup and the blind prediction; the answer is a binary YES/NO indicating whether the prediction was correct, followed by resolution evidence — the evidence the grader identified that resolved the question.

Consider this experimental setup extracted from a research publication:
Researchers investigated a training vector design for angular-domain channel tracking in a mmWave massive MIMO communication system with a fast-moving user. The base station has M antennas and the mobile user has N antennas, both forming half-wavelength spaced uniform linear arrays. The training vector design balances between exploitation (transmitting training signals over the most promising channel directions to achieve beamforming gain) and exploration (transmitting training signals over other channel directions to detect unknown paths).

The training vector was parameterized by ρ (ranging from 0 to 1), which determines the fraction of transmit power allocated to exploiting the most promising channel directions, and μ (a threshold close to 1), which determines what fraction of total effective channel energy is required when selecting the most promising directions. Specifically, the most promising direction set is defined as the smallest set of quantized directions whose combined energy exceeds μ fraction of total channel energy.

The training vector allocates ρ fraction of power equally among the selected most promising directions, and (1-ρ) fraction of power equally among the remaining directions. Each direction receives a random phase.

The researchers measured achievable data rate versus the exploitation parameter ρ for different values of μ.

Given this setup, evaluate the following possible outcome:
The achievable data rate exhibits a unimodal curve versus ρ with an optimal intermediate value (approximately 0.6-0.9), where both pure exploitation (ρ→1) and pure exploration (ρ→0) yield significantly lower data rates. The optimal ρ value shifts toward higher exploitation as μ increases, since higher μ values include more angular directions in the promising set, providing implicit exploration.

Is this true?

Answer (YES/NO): NO